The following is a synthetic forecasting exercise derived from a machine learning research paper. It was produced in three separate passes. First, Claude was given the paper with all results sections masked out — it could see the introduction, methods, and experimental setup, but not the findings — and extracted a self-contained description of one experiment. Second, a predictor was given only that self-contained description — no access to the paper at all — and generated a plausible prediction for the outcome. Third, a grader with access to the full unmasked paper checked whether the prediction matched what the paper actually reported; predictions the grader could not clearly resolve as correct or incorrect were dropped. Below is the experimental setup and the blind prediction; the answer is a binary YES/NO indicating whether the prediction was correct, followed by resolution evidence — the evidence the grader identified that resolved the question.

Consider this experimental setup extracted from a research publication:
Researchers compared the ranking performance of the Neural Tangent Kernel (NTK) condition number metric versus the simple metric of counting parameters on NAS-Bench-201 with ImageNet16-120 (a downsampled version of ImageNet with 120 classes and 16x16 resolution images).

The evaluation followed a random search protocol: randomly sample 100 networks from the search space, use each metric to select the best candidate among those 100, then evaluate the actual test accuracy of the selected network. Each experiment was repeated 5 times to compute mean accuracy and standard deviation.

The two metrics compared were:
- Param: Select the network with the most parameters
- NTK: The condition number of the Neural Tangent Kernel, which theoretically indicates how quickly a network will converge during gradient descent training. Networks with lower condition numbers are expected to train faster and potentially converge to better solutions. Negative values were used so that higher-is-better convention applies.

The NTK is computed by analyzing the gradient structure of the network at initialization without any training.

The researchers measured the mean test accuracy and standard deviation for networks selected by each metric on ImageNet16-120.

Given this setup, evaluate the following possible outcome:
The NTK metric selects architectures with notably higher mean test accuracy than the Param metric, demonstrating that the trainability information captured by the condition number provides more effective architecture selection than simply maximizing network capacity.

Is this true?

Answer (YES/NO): NO